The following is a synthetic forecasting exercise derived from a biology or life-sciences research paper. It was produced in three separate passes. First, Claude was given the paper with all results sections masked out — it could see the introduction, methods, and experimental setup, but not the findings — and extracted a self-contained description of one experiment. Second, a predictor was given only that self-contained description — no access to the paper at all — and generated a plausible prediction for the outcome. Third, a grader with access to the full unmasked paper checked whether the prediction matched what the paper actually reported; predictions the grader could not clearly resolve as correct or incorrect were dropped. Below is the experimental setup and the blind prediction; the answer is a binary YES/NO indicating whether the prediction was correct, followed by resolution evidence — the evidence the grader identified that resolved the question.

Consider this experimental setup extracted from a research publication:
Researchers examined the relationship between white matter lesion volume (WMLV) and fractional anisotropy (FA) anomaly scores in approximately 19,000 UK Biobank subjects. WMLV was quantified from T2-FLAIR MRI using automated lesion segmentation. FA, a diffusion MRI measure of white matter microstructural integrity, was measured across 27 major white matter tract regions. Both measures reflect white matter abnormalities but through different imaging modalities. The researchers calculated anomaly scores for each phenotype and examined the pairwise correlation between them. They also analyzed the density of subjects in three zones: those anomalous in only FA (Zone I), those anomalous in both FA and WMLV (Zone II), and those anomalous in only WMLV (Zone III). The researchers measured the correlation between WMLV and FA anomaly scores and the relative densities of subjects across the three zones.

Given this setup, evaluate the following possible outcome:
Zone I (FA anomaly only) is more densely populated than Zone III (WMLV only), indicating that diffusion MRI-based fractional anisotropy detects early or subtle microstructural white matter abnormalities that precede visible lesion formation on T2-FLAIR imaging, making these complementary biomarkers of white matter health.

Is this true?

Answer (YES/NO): NO